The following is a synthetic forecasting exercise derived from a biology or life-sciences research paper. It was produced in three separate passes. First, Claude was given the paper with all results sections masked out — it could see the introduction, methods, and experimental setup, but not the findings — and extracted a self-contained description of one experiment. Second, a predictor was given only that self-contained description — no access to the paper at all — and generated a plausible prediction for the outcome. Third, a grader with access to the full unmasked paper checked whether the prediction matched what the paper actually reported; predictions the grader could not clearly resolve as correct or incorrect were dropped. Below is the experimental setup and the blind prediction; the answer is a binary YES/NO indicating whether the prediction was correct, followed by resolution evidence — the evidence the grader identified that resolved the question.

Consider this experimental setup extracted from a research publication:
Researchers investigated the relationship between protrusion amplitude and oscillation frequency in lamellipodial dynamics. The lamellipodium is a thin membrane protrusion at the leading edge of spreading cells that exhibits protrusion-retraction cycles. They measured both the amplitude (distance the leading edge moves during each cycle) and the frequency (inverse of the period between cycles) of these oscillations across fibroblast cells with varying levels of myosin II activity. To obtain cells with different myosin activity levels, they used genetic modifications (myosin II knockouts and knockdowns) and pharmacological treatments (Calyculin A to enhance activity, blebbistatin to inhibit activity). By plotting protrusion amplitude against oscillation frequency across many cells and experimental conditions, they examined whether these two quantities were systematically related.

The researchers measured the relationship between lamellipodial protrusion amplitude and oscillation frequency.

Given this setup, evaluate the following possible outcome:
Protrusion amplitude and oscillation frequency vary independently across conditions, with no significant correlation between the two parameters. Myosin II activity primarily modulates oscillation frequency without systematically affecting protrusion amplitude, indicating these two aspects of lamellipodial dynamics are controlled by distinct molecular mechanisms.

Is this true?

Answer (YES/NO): NO